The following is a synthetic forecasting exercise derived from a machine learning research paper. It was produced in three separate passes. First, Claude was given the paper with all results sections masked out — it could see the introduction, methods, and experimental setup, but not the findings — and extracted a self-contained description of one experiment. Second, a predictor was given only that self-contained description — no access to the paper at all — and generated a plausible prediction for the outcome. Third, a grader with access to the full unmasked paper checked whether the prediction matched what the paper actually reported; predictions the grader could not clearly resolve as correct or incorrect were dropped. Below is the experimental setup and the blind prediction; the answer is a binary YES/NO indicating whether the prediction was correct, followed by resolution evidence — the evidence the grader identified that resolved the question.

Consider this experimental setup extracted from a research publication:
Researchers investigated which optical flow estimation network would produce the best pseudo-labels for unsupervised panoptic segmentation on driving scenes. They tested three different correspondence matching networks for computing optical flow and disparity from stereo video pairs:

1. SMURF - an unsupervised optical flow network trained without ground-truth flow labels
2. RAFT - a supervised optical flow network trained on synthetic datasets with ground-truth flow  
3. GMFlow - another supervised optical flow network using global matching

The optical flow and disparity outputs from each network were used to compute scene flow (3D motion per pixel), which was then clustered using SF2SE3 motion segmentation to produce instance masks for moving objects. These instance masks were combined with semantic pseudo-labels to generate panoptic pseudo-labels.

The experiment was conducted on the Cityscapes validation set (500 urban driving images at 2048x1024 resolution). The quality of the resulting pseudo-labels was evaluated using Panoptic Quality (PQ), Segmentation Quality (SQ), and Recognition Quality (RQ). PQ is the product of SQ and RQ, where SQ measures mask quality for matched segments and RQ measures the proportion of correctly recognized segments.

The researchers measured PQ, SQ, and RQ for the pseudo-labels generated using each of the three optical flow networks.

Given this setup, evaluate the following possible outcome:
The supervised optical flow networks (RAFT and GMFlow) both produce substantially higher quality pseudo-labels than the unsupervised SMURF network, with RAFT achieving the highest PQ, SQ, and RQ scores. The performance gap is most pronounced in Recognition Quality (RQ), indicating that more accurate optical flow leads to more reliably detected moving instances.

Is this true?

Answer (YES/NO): NO